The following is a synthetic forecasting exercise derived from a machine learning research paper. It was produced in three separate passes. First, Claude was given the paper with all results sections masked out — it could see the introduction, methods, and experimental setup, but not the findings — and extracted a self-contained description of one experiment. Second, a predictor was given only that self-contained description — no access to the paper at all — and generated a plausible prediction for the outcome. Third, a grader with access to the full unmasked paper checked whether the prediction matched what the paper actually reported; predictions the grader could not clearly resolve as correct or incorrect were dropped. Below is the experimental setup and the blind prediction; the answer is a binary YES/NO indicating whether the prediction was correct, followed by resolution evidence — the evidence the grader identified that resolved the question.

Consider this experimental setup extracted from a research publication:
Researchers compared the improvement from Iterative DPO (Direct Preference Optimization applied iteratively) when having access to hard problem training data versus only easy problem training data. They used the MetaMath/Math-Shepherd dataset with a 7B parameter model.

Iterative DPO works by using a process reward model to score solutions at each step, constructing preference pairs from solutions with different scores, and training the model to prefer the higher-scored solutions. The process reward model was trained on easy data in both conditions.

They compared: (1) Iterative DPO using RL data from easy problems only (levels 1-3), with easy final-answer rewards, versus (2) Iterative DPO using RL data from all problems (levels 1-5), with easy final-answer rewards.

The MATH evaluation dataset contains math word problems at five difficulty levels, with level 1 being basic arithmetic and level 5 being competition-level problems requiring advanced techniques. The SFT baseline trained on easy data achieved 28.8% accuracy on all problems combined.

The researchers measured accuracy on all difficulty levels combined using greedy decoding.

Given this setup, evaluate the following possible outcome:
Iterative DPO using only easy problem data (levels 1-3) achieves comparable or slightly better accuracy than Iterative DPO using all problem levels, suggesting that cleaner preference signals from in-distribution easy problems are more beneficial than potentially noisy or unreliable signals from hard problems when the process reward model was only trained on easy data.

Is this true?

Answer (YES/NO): NO